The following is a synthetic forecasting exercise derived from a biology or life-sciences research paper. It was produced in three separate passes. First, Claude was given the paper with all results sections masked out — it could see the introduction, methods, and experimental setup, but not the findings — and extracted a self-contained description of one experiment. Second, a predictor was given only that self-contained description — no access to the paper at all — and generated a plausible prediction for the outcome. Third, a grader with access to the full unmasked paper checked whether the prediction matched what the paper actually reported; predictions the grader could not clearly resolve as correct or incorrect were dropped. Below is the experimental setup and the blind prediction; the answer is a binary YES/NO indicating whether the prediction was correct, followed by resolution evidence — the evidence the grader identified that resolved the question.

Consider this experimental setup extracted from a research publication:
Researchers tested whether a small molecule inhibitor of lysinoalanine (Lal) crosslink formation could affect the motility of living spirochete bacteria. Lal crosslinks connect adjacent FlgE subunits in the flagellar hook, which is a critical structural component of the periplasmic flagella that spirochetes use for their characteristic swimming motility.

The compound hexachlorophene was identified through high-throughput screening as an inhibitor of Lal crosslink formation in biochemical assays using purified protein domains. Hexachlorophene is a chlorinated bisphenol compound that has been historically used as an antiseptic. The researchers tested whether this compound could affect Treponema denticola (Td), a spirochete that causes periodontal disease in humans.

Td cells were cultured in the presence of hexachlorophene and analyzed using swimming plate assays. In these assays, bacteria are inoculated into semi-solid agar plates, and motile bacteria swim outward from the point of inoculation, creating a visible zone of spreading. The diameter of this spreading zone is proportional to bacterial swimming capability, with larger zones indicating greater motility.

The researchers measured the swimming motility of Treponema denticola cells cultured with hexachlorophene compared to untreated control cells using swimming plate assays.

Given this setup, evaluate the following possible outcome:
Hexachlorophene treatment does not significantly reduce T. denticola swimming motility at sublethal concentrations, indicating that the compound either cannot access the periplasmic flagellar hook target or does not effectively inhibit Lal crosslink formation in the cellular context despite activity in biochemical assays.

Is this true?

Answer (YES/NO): NO